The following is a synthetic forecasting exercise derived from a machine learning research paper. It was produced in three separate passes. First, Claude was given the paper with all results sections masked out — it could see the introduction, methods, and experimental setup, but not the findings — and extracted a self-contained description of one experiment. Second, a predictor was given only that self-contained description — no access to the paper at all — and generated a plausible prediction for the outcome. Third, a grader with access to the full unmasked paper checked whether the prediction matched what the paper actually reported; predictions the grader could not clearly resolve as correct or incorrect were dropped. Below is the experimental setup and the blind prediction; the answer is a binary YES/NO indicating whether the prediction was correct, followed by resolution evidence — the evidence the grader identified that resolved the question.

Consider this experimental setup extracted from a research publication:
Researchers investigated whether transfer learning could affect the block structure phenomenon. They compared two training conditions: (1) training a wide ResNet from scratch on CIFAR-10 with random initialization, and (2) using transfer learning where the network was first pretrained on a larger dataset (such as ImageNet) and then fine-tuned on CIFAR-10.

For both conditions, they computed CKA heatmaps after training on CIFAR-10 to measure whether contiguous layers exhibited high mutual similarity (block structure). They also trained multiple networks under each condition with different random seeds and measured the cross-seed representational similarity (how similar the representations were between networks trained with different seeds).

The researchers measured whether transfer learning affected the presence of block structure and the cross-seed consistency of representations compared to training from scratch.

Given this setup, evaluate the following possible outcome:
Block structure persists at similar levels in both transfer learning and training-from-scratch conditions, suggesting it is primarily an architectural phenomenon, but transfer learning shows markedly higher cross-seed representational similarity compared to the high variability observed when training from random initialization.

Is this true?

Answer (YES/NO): NO